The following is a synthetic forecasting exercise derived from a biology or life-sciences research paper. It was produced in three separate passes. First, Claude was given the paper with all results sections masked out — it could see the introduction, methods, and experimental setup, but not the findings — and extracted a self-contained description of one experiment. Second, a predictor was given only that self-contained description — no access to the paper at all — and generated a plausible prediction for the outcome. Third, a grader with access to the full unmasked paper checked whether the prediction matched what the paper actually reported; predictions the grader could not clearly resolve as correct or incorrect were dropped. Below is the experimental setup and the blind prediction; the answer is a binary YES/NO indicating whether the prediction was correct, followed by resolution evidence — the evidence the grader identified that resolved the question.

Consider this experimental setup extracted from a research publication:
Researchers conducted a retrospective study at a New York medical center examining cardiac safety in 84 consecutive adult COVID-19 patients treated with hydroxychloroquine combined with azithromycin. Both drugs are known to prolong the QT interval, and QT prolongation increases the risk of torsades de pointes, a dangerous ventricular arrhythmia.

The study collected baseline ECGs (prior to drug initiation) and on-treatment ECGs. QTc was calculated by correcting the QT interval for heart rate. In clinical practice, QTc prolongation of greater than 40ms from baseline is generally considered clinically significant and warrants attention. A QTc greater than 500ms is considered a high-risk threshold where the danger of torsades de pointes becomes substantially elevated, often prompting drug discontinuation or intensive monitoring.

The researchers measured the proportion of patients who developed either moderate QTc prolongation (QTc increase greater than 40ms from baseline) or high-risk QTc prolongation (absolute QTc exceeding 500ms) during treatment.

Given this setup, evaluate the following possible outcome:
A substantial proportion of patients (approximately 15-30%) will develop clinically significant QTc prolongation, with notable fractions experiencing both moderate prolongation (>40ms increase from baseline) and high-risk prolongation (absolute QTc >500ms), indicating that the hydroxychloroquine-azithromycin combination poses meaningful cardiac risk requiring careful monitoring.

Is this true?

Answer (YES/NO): YES